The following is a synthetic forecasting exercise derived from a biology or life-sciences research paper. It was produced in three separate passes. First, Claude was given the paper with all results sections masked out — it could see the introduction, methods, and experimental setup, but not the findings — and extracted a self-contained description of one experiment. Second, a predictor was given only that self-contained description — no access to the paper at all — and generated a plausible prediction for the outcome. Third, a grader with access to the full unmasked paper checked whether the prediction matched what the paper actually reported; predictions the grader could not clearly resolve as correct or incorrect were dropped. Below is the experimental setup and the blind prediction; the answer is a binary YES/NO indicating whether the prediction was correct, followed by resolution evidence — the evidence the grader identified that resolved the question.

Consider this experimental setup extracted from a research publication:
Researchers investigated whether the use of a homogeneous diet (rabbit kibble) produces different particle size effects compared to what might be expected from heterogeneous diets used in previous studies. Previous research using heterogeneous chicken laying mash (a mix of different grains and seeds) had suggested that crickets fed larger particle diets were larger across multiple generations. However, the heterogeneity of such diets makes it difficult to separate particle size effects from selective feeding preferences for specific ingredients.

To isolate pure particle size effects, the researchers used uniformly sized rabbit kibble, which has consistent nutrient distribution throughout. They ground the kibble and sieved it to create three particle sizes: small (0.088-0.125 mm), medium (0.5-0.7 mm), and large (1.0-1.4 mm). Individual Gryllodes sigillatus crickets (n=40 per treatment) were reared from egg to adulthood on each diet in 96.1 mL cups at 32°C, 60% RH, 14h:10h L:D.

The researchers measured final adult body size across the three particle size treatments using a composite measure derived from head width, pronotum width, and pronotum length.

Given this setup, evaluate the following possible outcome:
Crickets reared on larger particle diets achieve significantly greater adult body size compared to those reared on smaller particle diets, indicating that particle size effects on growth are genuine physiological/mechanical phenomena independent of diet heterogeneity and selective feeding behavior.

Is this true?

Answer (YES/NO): NO